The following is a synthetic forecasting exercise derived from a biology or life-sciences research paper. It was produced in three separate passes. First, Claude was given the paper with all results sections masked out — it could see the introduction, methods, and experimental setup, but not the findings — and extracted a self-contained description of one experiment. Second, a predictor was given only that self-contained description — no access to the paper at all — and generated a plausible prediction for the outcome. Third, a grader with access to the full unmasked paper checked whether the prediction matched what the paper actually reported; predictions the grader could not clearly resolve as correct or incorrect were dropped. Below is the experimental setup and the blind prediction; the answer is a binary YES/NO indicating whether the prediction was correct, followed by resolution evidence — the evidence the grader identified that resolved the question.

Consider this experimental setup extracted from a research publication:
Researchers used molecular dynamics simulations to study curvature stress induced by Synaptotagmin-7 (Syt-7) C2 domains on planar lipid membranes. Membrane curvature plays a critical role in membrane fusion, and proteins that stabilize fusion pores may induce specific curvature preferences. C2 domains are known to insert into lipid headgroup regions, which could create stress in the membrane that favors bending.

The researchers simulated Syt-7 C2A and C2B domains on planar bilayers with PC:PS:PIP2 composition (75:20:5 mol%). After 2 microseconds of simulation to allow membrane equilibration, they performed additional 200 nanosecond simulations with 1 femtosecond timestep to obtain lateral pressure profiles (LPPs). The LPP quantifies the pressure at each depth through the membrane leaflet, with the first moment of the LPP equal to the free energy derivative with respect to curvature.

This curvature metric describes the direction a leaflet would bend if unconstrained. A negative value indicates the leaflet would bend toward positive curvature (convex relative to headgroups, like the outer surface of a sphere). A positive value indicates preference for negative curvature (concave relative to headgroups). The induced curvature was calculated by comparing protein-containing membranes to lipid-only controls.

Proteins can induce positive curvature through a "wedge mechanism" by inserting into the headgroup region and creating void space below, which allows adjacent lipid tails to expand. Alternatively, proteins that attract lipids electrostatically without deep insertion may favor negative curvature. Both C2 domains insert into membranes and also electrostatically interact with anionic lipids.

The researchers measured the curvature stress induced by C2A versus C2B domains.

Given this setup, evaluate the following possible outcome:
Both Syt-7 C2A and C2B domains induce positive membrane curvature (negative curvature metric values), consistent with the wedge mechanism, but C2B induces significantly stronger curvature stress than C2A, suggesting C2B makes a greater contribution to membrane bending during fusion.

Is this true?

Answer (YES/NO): NO